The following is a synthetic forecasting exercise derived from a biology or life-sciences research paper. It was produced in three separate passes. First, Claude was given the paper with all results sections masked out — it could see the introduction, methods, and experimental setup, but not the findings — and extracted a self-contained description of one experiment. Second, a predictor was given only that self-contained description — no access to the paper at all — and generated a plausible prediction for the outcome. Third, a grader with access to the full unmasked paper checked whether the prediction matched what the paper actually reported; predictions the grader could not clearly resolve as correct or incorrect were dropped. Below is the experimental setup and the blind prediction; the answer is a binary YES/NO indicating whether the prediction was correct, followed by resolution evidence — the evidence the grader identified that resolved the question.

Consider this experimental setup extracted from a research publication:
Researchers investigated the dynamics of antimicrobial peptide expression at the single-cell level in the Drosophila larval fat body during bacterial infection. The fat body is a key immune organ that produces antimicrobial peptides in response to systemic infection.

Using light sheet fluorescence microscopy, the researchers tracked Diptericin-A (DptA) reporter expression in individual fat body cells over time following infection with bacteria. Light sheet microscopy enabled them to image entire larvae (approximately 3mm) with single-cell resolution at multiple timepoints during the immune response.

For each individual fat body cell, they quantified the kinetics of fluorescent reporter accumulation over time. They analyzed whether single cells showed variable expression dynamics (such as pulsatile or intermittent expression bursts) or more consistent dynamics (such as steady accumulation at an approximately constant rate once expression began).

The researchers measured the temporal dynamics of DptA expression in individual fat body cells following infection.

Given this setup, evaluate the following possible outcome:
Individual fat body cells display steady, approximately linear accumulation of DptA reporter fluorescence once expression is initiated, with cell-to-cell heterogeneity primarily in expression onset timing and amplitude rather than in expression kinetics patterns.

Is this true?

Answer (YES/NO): NO